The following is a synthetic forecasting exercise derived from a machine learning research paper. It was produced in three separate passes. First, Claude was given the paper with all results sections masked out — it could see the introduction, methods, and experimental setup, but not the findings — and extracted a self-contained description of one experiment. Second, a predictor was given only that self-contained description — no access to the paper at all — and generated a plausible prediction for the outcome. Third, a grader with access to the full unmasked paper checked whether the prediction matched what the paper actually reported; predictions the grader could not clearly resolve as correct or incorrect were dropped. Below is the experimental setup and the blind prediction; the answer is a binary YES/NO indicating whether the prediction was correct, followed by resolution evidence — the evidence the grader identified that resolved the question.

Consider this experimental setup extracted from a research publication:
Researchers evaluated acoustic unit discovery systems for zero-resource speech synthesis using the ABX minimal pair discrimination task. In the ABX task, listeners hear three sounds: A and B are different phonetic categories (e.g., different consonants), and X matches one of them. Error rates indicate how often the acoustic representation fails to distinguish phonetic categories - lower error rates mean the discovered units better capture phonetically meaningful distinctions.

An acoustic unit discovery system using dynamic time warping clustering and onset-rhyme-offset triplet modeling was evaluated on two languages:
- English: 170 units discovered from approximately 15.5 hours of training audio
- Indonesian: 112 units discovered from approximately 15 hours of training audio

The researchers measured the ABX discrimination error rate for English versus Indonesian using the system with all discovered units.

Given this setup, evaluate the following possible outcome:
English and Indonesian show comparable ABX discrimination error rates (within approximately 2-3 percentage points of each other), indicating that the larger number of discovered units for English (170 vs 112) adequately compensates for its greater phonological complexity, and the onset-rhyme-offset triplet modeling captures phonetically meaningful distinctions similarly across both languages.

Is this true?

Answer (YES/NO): NO